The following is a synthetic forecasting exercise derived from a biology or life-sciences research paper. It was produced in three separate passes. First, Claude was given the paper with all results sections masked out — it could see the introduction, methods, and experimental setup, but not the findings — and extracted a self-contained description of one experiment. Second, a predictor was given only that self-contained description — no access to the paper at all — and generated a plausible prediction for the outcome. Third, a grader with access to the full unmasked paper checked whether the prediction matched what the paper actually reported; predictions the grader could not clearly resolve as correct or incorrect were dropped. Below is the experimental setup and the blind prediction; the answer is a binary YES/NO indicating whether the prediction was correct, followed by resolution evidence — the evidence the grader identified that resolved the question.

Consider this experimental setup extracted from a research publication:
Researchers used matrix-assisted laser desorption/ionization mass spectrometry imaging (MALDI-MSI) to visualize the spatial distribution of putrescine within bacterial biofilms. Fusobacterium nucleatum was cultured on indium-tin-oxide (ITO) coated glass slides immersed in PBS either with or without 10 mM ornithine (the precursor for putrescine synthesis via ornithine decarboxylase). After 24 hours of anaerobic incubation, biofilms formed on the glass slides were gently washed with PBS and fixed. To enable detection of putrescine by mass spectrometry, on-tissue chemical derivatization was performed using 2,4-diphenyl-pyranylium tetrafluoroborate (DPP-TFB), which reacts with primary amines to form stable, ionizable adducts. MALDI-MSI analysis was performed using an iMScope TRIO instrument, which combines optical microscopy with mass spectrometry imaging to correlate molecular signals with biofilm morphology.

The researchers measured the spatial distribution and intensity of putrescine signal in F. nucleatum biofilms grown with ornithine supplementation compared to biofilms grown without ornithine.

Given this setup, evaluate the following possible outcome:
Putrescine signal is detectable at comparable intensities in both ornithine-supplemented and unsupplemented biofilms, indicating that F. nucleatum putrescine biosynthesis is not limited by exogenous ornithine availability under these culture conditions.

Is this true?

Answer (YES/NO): NO